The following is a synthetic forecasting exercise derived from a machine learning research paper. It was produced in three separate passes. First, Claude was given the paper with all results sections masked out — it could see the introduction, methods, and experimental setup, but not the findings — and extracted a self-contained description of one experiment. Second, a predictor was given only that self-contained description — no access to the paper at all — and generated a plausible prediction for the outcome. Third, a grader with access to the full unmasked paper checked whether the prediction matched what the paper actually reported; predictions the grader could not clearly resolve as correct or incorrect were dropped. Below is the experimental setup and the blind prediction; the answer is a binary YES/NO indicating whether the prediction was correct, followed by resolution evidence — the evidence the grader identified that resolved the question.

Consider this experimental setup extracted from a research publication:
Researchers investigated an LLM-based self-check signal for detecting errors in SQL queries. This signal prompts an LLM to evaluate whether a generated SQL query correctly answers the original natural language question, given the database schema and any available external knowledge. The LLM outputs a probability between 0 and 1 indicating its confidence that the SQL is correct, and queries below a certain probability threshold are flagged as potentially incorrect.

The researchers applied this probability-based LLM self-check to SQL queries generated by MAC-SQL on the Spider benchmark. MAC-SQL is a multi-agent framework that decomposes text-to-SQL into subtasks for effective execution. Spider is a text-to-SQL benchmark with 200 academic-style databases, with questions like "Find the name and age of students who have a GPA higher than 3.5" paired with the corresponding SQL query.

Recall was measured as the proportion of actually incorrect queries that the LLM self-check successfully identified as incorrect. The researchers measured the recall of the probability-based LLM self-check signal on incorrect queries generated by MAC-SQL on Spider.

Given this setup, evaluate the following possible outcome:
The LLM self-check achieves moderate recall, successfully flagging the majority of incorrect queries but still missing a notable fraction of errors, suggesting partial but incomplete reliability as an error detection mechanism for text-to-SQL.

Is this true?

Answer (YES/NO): NO